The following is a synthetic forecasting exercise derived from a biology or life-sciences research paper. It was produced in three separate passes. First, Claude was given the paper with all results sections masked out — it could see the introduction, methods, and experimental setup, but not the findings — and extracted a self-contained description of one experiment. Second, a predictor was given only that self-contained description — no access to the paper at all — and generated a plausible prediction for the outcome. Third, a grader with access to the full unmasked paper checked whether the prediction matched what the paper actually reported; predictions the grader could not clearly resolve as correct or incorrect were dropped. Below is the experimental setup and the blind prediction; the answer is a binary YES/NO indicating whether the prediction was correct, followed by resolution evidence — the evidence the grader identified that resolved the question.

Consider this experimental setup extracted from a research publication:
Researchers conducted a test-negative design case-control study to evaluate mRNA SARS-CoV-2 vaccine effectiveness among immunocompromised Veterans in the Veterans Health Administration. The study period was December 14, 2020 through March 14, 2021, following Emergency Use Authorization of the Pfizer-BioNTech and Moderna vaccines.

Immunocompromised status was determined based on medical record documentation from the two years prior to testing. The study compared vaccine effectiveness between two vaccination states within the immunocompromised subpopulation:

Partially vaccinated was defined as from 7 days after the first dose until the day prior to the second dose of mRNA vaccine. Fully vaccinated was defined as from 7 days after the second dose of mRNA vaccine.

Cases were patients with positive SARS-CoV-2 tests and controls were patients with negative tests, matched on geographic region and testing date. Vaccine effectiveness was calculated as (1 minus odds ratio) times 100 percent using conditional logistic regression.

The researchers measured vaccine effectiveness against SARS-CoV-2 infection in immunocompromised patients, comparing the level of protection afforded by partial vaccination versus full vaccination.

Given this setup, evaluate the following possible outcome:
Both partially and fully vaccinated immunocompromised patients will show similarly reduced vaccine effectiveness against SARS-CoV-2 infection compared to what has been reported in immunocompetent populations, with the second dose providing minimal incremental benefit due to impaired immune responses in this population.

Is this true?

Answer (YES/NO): NO